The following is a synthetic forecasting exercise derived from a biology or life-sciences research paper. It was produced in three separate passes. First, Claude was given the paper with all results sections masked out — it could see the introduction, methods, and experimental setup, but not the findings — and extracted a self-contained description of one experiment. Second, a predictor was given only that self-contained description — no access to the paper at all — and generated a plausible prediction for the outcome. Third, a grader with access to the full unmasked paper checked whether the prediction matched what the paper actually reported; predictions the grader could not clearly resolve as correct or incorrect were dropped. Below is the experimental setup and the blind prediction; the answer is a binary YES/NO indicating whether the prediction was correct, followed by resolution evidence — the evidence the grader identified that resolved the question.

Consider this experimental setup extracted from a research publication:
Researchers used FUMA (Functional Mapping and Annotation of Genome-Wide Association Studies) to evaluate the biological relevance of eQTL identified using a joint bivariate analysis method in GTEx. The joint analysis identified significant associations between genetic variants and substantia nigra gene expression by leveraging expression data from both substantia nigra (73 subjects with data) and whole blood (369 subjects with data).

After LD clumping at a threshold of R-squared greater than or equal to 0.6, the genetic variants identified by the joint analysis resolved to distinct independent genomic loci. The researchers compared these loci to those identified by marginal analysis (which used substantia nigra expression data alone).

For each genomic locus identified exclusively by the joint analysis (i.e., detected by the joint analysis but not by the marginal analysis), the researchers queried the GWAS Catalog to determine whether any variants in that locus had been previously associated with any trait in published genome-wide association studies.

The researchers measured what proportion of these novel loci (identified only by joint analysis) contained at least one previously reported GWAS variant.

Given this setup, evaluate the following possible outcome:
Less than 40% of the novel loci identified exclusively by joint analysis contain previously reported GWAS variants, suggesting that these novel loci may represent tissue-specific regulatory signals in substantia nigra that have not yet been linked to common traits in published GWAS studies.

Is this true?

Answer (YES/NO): NO